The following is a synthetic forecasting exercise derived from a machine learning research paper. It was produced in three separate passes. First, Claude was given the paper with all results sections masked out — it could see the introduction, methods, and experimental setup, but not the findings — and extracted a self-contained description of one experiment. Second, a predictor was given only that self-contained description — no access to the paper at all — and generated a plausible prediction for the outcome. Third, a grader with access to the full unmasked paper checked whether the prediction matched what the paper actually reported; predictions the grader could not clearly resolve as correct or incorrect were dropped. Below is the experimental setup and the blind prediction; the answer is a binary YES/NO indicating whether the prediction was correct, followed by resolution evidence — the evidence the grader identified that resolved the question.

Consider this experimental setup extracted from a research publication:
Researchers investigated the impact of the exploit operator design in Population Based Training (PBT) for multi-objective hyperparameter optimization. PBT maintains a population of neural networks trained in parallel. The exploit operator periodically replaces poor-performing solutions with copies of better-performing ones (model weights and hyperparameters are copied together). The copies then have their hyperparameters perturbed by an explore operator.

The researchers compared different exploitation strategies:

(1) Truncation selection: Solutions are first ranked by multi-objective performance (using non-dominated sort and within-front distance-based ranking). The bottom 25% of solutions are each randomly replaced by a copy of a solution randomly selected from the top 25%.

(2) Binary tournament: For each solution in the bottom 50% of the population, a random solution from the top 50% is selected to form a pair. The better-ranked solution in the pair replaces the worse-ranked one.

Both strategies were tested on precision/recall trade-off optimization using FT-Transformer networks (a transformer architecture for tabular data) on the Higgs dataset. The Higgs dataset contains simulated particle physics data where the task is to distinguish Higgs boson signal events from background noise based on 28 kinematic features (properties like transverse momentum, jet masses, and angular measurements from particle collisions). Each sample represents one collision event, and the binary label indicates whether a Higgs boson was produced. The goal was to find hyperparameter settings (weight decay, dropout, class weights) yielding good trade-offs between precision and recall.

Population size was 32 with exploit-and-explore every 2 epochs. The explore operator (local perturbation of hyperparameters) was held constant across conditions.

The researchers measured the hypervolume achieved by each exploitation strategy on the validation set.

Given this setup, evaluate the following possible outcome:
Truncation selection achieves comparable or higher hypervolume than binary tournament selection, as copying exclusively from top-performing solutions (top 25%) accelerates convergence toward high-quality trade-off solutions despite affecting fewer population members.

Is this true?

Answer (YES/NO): YES